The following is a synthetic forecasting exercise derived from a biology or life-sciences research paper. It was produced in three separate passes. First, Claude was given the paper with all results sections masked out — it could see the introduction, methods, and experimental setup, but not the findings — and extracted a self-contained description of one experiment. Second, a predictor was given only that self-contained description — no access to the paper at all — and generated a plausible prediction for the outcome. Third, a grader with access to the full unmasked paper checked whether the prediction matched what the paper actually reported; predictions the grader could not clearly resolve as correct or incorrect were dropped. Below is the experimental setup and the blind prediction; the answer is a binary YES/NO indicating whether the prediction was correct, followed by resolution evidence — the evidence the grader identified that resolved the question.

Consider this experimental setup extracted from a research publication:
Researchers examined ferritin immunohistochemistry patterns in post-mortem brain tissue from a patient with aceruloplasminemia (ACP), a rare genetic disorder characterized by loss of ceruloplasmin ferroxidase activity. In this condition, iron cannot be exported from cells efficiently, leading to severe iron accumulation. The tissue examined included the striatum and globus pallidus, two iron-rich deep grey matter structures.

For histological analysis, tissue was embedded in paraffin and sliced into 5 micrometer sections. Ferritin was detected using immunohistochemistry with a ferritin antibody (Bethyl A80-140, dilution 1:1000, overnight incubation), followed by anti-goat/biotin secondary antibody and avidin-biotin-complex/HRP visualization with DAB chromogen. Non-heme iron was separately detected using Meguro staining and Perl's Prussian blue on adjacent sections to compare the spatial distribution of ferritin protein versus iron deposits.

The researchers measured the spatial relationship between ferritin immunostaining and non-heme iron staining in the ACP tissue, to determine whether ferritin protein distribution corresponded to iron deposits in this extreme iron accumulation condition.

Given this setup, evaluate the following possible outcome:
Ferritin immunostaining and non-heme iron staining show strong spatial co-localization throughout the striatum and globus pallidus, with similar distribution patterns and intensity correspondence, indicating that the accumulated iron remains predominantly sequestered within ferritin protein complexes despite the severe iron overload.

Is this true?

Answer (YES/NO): NO